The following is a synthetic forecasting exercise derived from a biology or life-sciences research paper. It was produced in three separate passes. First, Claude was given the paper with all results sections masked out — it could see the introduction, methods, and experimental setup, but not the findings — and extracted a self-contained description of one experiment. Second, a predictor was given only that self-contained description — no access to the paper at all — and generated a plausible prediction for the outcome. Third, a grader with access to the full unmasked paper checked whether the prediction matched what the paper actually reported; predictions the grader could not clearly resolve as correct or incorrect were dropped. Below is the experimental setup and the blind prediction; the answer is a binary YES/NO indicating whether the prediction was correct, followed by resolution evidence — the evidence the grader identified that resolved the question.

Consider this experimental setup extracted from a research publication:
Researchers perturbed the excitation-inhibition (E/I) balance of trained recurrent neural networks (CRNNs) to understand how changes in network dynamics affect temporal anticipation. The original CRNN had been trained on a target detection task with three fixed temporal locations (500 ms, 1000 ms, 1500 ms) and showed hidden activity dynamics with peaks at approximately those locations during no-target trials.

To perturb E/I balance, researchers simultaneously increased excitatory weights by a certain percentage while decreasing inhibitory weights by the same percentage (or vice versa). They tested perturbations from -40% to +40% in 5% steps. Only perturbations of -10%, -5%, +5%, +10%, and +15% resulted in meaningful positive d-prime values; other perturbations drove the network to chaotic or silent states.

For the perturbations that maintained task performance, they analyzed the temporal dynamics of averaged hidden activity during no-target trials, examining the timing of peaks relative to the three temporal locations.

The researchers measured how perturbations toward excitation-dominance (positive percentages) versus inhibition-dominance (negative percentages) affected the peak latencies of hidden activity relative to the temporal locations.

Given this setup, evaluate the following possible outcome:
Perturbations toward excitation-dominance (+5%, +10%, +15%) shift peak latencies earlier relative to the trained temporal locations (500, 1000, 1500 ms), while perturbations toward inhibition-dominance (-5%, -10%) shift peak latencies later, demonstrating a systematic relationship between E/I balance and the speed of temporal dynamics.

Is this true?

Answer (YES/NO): NO